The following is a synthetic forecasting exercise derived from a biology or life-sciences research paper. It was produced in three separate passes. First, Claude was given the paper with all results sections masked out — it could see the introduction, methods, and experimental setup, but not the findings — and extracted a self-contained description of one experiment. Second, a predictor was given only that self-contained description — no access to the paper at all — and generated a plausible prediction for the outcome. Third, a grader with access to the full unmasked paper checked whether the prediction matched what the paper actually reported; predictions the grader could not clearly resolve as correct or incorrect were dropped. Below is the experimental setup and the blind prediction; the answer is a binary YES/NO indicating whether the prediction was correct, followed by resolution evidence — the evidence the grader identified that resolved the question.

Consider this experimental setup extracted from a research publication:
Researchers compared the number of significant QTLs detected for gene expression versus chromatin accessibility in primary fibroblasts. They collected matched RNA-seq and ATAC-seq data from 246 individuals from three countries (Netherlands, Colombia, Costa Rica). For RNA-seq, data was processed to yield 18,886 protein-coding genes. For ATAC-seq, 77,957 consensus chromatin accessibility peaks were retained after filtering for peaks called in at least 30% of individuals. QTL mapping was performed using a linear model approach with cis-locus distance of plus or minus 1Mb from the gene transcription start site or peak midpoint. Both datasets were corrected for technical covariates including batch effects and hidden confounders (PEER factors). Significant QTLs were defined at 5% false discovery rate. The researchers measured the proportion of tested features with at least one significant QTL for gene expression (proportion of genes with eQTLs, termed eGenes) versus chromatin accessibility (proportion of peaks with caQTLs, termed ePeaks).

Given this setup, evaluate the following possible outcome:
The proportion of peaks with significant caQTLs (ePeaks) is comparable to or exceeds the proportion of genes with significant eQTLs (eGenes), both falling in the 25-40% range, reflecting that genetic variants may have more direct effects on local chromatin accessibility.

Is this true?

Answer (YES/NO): NO